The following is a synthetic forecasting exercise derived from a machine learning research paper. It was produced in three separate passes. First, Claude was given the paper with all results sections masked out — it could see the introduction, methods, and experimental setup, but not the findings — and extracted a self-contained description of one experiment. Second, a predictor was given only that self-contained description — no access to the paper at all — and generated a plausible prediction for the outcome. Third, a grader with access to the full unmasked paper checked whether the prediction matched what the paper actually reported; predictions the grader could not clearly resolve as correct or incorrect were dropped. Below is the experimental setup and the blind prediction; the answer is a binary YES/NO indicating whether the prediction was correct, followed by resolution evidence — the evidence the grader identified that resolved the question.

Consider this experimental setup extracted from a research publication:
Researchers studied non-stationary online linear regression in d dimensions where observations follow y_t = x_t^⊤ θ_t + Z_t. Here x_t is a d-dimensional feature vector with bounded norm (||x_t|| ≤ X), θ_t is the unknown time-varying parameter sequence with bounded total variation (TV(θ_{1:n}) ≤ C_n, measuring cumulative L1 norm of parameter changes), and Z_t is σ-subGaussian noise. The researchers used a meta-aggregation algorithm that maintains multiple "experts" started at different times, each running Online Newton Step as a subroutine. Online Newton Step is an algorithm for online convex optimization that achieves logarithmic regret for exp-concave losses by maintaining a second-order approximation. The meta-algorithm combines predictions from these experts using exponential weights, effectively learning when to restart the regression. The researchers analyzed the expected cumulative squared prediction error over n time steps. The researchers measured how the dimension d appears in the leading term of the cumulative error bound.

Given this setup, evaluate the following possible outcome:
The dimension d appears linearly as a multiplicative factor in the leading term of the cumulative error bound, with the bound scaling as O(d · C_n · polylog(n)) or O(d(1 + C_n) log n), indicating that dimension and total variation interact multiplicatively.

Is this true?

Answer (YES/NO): NO